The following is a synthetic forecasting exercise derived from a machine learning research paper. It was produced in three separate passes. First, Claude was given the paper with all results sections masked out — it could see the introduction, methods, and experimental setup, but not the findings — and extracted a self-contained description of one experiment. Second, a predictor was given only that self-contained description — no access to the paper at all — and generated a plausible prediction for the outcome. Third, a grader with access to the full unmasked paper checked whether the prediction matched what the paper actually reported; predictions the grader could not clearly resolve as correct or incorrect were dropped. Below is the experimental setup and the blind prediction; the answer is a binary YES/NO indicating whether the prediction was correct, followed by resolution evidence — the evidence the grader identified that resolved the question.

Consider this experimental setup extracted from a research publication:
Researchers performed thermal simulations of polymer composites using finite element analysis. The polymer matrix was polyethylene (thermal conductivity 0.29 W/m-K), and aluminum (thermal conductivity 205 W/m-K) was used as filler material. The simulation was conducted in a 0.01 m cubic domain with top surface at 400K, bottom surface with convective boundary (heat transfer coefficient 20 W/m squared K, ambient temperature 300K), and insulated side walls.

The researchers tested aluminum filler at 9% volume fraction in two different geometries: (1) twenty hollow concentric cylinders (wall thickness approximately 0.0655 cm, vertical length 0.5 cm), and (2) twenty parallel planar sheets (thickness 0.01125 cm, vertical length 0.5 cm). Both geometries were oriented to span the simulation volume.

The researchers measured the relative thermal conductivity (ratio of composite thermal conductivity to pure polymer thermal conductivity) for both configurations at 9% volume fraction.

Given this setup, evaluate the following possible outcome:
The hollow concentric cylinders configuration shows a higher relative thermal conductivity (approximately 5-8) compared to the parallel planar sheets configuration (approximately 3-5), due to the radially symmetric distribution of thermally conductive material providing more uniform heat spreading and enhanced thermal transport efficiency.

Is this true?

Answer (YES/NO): NO